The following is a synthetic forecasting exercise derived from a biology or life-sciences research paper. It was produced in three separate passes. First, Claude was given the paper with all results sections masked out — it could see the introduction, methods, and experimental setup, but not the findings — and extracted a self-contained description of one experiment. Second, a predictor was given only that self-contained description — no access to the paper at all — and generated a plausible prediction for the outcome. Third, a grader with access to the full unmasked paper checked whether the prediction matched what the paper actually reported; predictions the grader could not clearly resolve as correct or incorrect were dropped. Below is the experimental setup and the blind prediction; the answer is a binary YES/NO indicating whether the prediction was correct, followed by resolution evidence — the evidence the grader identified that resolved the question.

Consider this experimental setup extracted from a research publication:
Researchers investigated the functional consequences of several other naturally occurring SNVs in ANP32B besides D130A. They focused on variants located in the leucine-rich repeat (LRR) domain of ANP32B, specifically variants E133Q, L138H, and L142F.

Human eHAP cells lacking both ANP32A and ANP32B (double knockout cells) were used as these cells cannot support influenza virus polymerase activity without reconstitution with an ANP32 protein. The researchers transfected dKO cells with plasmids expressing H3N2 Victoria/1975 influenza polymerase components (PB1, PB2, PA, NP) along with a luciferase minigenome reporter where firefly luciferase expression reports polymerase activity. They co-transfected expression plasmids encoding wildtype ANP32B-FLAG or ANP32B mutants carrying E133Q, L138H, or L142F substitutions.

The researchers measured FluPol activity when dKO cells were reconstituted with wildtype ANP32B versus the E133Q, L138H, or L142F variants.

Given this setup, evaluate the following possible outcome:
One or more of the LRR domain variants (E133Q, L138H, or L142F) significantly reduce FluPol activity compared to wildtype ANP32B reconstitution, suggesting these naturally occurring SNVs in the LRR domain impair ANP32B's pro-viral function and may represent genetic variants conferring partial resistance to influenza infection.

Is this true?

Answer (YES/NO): YES